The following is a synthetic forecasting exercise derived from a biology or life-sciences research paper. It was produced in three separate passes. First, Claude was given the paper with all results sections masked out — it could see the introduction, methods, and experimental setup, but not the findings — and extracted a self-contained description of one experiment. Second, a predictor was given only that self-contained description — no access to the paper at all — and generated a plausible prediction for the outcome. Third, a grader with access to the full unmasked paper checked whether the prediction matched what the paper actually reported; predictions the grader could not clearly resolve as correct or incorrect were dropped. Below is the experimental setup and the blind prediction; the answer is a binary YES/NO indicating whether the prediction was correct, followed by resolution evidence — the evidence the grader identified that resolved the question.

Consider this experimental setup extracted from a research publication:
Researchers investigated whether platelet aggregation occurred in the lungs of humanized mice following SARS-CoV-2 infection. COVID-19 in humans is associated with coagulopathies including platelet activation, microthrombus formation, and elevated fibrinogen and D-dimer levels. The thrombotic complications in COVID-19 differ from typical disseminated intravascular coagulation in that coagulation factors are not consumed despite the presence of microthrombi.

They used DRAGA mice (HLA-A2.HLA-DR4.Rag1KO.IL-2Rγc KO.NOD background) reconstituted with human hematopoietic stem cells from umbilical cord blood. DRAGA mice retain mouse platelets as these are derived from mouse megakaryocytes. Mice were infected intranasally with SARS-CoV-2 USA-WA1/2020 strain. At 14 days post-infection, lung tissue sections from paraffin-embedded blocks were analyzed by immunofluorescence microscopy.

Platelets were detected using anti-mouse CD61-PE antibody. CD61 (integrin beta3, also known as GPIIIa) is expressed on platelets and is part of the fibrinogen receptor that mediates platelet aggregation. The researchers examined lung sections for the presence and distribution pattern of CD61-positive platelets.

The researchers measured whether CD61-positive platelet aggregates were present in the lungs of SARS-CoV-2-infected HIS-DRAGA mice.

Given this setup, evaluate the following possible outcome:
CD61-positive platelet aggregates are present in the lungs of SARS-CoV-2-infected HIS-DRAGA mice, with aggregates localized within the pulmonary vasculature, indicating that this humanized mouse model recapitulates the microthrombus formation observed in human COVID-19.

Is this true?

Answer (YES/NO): NO